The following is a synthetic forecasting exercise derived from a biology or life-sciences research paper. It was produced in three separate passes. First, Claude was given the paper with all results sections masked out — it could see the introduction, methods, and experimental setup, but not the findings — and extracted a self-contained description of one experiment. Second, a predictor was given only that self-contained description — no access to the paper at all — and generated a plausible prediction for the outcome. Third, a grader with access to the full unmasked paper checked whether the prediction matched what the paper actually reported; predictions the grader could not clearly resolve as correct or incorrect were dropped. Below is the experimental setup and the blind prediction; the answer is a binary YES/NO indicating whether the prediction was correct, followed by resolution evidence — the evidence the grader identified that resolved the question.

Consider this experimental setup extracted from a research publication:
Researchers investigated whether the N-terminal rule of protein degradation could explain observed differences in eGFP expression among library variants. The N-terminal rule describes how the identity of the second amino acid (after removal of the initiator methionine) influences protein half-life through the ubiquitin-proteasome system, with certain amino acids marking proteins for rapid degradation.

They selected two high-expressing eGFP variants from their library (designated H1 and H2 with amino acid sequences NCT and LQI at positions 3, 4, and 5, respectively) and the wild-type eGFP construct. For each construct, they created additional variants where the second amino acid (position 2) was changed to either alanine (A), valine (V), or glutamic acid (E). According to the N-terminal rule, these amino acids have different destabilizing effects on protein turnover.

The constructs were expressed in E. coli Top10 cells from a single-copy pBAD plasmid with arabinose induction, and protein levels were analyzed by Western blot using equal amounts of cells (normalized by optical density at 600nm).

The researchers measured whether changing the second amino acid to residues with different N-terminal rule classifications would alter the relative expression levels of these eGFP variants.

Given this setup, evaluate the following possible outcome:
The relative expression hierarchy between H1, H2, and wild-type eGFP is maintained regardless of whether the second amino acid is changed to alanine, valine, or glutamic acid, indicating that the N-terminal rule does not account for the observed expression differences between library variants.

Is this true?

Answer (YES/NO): YES